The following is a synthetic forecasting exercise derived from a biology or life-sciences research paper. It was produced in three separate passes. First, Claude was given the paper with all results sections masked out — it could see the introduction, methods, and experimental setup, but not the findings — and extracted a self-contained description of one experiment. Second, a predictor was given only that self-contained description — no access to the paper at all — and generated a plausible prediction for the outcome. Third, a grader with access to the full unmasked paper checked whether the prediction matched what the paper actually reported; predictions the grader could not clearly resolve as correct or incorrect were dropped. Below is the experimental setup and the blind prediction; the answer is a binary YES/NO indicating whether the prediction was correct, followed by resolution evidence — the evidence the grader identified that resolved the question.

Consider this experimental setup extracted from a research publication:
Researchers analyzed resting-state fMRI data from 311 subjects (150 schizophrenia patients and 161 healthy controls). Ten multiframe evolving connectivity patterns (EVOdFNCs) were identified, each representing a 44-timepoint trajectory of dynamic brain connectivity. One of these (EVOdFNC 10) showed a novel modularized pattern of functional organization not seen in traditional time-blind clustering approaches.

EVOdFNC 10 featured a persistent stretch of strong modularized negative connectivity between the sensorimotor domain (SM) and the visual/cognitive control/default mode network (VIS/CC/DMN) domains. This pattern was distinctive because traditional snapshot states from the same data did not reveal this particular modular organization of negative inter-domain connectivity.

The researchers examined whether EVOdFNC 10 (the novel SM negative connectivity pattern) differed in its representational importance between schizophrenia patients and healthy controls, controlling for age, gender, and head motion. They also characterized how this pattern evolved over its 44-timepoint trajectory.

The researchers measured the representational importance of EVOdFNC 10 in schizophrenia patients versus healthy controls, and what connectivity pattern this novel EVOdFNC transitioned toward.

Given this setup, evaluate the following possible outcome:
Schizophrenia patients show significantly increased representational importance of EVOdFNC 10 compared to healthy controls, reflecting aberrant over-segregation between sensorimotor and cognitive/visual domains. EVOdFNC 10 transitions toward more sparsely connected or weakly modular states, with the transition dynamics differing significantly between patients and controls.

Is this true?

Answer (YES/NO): YES